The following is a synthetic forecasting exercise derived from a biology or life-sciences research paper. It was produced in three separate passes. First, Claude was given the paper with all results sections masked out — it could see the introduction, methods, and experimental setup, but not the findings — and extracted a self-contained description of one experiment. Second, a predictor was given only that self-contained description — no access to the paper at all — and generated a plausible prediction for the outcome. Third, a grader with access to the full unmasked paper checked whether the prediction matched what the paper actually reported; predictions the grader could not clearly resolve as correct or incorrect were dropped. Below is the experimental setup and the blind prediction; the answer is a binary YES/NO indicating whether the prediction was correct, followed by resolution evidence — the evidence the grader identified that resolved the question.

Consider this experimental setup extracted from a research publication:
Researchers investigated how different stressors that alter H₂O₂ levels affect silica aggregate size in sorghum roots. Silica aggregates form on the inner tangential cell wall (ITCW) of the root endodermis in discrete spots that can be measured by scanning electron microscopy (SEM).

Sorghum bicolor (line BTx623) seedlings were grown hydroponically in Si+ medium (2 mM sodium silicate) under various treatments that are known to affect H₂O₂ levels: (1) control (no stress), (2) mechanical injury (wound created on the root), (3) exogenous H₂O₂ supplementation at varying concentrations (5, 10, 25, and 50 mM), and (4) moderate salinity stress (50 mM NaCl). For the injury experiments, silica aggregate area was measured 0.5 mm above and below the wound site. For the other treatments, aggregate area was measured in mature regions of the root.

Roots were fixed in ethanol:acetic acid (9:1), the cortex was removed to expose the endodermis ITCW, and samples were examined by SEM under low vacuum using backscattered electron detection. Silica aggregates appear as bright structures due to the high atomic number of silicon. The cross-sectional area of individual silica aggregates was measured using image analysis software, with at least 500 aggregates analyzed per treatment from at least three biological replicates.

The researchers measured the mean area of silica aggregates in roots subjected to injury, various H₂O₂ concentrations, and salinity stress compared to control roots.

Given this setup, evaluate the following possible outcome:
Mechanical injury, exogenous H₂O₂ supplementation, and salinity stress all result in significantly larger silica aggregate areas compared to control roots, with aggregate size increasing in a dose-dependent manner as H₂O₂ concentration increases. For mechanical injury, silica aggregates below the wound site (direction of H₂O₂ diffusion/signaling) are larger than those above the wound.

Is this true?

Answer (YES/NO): NO